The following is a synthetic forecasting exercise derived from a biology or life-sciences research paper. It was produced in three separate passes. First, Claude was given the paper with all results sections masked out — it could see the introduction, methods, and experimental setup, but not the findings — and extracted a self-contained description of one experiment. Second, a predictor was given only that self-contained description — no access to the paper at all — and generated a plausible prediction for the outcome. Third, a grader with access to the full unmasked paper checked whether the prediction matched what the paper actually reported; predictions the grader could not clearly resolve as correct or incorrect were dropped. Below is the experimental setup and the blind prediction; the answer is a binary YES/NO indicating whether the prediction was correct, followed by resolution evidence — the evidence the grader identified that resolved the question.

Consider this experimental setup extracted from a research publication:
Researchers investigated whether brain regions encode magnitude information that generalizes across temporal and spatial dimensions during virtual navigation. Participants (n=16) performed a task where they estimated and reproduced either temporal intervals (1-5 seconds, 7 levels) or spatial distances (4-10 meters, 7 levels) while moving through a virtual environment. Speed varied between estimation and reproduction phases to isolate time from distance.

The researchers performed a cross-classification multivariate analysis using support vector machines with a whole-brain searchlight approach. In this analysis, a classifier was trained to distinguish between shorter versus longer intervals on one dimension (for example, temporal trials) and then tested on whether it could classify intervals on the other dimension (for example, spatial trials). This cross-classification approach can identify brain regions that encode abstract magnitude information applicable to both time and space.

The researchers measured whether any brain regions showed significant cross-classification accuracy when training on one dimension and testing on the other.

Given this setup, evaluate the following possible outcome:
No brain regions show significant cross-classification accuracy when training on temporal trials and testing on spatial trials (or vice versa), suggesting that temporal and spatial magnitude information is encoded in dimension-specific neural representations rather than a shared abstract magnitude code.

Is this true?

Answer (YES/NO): NO